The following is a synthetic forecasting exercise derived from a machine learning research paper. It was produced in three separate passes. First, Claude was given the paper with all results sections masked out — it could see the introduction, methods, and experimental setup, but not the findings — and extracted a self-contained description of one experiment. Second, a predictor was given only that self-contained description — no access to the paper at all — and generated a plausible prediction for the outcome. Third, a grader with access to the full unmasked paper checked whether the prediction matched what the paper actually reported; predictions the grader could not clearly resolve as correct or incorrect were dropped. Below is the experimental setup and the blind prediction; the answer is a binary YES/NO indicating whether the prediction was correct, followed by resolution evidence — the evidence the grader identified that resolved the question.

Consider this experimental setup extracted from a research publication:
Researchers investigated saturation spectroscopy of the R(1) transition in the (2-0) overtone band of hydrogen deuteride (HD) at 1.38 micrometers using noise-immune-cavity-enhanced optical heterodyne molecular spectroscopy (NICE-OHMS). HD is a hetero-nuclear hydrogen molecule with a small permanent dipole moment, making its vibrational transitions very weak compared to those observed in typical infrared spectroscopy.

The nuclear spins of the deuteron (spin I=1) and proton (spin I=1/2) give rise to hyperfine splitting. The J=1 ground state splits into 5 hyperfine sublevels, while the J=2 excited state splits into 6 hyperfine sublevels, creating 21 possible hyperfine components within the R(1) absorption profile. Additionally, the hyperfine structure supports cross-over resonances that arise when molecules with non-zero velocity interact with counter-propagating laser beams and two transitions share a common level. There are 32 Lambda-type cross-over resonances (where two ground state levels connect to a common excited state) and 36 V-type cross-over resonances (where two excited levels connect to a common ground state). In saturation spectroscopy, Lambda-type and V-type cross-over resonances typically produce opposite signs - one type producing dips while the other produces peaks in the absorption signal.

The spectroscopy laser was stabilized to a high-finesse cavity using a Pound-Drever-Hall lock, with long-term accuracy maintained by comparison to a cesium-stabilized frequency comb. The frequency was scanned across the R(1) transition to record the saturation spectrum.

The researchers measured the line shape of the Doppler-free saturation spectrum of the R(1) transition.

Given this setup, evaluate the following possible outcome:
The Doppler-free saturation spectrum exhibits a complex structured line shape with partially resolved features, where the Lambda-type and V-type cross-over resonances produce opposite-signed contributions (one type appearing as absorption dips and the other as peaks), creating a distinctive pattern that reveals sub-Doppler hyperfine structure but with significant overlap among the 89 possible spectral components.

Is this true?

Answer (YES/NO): NO